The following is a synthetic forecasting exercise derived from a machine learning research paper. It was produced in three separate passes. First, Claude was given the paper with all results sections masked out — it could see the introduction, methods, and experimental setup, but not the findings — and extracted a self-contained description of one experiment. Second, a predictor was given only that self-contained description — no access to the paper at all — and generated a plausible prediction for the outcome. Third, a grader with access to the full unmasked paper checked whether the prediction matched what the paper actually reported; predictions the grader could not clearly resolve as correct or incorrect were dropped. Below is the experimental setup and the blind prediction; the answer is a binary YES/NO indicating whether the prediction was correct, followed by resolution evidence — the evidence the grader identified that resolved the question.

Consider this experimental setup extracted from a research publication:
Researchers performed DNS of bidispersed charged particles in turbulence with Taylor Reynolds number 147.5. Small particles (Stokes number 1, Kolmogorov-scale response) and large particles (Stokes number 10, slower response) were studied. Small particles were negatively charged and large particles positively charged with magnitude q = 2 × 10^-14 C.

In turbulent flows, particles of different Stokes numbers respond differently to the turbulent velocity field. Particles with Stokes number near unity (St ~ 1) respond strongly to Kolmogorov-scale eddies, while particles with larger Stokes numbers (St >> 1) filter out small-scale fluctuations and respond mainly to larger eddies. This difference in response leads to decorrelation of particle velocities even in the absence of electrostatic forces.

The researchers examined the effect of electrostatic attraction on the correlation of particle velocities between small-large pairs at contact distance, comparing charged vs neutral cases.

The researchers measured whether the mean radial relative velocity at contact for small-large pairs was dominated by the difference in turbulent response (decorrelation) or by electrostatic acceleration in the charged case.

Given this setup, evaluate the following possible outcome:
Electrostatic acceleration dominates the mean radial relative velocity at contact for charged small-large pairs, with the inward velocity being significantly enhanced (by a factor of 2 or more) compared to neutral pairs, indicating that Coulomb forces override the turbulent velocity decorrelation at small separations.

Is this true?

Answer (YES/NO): NO